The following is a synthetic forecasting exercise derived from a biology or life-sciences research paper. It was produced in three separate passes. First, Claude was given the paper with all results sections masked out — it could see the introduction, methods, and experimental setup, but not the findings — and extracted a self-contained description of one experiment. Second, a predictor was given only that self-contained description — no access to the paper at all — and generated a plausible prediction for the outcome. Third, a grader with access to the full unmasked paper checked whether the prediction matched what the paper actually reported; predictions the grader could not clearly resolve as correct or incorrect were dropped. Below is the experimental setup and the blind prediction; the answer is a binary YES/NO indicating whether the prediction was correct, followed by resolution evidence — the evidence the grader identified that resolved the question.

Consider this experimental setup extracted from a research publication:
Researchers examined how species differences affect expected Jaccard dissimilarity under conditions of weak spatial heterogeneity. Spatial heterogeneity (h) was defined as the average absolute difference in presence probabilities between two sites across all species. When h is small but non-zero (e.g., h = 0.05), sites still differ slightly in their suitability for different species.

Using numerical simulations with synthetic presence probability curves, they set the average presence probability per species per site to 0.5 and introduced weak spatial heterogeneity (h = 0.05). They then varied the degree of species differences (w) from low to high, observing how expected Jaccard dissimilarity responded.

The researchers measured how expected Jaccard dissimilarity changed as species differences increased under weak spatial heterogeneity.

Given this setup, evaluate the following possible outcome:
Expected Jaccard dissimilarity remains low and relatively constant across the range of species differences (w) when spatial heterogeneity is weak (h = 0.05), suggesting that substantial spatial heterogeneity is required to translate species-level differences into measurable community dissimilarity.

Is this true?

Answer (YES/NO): NO